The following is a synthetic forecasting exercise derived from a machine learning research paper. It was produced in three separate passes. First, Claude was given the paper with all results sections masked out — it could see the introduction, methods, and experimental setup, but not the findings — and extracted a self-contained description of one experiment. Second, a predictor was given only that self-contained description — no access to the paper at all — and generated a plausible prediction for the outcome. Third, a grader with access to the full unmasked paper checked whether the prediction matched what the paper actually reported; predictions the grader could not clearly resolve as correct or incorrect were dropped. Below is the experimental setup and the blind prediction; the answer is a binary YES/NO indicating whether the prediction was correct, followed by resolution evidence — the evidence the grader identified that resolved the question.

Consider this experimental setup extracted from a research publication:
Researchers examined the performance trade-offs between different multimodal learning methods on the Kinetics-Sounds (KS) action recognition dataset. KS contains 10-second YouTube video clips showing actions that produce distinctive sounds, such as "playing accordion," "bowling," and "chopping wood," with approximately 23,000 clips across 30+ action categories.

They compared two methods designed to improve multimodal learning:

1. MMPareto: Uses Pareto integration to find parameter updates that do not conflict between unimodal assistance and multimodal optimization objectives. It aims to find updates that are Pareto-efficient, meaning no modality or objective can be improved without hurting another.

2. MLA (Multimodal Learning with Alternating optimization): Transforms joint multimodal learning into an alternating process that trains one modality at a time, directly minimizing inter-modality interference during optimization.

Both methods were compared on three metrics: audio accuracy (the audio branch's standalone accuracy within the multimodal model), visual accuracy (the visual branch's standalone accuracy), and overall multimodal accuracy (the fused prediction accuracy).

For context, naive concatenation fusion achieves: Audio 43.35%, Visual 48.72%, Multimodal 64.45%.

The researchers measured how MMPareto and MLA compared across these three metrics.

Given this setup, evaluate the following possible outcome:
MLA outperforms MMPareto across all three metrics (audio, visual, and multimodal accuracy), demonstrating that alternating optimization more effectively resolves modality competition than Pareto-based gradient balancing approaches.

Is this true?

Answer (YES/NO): YES